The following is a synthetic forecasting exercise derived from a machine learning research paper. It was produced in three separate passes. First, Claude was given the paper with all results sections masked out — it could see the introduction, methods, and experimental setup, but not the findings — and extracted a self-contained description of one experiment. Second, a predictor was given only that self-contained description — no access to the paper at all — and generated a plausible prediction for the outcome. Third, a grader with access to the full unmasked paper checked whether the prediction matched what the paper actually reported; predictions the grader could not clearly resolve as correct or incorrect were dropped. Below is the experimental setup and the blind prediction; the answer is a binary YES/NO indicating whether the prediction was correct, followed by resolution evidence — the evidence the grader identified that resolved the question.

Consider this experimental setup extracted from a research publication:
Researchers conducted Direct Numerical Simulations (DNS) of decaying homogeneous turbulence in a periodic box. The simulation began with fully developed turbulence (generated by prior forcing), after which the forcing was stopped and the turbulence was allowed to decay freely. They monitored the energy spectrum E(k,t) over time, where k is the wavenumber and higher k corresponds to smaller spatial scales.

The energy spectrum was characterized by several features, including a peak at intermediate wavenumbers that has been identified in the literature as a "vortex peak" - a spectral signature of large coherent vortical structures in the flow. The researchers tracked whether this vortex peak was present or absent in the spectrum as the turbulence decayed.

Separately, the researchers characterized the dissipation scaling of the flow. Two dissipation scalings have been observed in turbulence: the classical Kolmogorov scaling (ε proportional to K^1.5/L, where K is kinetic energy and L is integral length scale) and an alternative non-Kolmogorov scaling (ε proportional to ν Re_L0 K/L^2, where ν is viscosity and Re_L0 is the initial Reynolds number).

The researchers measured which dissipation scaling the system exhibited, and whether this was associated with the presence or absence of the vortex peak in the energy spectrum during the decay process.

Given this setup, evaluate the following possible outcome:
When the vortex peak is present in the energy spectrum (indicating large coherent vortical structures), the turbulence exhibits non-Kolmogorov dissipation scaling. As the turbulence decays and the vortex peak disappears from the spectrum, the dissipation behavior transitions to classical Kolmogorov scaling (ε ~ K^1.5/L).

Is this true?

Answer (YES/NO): YES